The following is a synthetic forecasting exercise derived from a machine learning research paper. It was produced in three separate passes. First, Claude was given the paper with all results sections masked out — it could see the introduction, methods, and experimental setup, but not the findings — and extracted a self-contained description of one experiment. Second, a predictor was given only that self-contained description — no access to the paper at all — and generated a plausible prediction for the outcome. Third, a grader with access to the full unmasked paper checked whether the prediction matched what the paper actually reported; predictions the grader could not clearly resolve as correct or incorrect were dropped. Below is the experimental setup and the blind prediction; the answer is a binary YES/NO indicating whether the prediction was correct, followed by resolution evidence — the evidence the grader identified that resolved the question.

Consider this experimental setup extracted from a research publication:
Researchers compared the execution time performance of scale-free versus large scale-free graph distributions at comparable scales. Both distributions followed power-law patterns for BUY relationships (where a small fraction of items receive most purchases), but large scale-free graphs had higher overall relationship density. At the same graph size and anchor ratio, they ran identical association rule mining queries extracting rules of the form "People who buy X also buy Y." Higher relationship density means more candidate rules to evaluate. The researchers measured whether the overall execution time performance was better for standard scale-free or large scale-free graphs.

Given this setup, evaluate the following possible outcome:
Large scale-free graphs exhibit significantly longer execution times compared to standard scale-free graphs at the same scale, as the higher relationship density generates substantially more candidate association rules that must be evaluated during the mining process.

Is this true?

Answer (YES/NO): NO